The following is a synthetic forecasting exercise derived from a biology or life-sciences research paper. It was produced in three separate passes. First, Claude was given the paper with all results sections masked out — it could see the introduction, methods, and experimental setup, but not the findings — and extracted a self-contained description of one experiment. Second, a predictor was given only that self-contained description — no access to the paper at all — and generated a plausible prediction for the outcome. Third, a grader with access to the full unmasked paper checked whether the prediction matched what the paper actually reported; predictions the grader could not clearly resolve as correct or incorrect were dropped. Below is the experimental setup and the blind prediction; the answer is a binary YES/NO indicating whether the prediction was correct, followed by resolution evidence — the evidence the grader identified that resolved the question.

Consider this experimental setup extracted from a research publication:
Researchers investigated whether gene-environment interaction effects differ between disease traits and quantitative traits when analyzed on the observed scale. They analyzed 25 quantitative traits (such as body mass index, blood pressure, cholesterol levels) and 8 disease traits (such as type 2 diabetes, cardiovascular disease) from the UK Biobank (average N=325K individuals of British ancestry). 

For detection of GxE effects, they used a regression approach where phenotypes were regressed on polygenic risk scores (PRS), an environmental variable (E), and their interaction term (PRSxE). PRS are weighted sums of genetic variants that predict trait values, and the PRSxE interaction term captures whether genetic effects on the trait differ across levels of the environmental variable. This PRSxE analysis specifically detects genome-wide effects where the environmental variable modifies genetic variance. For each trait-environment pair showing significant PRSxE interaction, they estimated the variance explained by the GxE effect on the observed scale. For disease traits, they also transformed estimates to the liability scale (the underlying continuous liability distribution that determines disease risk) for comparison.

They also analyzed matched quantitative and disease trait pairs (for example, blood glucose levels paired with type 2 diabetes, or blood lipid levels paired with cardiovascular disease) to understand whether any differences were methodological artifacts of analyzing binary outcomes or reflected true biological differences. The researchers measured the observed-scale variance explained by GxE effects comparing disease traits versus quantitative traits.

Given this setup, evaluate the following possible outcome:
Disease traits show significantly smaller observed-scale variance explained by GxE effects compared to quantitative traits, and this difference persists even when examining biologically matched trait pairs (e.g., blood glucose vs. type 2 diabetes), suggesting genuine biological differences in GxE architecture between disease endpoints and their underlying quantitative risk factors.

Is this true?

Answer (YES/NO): NO